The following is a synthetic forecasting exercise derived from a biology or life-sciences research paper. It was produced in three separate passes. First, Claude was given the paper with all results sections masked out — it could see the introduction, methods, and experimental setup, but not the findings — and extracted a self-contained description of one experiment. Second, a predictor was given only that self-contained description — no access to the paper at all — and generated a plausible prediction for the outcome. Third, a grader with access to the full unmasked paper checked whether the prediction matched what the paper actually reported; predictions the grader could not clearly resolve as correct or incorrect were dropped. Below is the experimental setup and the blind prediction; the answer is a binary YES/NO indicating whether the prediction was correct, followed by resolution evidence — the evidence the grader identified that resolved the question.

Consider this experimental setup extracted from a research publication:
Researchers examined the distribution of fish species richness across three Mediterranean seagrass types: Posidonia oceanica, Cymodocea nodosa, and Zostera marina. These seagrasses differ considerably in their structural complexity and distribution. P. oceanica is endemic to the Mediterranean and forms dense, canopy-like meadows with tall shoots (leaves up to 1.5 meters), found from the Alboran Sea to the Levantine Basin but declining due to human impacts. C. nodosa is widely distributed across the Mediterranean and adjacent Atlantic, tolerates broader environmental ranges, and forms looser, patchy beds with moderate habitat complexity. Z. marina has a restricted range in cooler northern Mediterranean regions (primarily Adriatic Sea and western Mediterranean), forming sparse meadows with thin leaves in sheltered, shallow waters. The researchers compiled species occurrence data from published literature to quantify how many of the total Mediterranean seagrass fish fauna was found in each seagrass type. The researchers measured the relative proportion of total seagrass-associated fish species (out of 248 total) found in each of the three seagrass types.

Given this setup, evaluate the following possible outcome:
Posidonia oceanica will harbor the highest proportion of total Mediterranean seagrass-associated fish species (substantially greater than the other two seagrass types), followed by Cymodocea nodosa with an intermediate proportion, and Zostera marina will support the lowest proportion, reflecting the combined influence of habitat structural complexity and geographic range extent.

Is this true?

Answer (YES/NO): YES